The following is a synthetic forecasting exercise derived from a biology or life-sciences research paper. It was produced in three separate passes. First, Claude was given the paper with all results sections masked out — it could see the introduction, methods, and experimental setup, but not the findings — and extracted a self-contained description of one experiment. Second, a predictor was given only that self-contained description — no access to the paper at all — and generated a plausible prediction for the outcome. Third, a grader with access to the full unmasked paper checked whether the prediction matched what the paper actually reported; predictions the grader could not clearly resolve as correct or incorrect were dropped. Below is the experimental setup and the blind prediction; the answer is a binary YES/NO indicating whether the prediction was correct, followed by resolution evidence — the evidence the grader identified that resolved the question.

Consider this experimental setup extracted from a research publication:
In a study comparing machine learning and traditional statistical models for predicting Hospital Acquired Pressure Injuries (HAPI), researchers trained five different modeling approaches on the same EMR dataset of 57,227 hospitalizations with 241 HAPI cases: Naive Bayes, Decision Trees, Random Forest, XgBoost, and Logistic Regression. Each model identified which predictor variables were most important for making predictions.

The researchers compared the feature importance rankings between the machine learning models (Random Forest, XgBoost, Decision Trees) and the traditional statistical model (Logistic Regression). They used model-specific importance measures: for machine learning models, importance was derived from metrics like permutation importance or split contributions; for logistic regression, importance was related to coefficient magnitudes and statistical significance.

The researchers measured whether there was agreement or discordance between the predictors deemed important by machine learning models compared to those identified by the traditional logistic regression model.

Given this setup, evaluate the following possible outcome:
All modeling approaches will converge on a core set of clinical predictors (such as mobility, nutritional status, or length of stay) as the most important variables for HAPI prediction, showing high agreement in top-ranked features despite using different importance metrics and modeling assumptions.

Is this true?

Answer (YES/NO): NO